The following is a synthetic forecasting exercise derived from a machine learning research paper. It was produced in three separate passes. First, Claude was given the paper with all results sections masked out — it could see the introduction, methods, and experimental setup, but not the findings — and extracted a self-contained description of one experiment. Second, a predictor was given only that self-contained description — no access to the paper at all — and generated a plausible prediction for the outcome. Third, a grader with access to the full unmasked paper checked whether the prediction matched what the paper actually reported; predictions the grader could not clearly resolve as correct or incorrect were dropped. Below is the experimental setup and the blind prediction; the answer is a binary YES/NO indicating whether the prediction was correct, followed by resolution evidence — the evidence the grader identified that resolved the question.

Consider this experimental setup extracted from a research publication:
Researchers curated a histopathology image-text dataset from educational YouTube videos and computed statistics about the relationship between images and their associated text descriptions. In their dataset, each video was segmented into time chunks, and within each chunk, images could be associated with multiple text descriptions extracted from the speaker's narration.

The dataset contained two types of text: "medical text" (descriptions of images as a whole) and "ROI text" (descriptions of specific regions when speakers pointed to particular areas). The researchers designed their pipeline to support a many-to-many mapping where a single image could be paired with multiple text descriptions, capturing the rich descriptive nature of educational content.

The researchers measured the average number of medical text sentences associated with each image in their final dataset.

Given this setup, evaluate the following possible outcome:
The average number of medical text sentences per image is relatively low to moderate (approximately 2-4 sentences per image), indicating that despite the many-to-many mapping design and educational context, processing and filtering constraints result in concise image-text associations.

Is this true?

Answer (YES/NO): NO